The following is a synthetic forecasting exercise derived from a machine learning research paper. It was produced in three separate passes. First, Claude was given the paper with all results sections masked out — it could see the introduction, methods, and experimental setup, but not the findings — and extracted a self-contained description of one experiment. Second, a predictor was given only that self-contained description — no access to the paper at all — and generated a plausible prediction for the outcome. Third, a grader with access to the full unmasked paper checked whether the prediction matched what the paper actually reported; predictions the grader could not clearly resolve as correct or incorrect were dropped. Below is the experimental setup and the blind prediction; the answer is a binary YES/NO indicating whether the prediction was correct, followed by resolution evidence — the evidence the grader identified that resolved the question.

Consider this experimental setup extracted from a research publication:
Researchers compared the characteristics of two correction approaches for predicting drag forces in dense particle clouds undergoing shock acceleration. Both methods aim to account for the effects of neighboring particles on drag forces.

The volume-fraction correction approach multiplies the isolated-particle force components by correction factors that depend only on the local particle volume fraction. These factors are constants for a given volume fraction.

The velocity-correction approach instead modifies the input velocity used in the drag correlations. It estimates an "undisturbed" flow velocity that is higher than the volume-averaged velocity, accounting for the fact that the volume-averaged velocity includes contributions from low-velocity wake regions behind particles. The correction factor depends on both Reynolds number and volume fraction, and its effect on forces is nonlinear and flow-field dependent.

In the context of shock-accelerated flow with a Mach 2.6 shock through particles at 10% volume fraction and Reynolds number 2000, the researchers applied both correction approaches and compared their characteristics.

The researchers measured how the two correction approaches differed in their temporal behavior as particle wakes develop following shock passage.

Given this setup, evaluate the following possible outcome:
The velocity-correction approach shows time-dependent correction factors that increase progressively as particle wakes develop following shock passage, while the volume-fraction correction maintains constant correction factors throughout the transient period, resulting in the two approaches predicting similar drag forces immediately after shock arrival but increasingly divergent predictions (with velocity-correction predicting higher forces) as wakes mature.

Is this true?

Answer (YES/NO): NO